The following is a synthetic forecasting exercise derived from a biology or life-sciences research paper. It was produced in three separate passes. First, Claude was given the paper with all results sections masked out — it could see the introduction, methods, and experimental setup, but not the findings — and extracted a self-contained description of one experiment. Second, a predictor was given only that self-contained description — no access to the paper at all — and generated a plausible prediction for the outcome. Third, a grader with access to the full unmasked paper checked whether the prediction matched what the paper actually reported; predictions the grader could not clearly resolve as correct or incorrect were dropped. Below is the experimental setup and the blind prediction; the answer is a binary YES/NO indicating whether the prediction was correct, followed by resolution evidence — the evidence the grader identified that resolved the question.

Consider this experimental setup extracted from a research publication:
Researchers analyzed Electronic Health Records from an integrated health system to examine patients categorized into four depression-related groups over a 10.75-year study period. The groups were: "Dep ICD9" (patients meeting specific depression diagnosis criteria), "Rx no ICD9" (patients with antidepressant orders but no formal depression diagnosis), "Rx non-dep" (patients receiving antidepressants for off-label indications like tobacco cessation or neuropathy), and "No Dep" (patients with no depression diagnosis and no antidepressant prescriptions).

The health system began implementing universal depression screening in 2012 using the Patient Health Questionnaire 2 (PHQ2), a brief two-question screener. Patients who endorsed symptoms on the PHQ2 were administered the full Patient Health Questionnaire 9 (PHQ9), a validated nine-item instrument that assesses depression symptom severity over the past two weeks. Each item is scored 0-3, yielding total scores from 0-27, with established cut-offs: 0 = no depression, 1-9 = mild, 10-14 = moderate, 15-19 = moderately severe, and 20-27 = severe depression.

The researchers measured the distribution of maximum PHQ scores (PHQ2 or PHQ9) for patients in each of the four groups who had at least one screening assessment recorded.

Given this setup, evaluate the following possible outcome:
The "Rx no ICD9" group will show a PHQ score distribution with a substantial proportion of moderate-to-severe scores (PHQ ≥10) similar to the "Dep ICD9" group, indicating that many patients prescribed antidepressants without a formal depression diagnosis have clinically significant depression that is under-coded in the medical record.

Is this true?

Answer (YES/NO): NO